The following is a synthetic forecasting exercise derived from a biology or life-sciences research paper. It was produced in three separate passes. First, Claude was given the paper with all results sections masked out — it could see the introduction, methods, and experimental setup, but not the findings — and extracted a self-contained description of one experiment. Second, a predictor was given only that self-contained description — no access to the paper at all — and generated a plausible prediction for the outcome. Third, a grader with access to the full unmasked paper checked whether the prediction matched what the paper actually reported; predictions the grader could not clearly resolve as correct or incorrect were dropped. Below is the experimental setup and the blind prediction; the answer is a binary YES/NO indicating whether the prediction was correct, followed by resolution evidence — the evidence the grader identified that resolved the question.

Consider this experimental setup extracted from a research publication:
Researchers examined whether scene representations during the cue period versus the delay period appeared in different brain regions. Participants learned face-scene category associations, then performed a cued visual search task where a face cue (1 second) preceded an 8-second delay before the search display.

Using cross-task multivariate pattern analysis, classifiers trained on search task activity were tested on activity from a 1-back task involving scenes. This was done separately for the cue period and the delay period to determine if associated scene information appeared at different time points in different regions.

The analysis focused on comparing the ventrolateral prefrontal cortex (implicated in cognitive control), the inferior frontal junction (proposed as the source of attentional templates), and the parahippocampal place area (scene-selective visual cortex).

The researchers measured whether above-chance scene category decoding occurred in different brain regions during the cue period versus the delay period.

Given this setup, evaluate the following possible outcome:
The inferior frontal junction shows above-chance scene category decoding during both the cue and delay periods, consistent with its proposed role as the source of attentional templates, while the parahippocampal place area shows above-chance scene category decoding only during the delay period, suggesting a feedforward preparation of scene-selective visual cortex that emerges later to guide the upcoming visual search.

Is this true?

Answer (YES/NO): NO